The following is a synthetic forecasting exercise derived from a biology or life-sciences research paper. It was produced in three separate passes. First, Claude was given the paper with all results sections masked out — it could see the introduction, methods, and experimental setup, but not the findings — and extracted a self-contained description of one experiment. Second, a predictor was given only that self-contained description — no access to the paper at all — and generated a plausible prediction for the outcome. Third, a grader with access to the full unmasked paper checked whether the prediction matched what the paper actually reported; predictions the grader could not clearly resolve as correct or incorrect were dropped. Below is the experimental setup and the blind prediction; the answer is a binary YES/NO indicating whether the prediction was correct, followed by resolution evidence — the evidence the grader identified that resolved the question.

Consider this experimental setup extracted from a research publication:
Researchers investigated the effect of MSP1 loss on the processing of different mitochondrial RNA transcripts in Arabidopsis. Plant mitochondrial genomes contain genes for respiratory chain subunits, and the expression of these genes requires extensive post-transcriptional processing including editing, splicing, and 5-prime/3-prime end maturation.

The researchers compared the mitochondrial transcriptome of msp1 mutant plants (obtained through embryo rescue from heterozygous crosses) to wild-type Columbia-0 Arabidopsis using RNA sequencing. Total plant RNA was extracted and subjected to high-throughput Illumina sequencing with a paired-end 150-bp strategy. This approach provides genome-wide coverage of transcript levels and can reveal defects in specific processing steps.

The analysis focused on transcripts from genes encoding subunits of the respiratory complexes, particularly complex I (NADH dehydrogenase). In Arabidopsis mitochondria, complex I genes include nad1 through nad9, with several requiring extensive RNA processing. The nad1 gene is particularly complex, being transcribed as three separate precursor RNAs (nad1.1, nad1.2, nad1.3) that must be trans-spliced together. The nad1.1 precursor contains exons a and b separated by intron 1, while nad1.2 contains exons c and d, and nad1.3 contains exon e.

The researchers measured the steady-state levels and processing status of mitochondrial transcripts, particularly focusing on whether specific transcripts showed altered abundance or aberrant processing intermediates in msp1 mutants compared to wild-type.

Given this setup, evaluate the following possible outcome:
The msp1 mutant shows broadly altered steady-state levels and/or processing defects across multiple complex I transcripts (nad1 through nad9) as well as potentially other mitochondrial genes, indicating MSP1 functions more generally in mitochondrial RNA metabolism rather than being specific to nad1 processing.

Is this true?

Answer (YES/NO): NO